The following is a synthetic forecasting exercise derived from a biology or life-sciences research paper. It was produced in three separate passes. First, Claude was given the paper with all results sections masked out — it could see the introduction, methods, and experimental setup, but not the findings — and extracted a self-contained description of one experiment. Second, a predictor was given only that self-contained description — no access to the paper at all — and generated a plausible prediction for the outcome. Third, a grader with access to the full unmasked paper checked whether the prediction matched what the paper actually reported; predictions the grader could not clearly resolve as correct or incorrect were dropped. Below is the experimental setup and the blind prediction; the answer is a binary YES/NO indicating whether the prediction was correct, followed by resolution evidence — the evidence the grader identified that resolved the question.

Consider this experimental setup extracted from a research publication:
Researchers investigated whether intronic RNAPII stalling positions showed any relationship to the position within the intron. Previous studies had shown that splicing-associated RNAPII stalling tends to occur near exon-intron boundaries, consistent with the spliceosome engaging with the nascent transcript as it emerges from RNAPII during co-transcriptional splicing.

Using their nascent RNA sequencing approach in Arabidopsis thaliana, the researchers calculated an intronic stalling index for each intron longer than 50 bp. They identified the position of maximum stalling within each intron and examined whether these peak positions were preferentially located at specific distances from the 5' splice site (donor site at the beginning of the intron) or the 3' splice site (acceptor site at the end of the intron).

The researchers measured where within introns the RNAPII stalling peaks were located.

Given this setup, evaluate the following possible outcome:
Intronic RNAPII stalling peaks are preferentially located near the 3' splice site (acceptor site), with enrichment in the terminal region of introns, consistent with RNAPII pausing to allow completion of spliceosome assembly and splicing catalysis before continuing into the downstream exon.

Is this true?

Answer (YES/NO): NO